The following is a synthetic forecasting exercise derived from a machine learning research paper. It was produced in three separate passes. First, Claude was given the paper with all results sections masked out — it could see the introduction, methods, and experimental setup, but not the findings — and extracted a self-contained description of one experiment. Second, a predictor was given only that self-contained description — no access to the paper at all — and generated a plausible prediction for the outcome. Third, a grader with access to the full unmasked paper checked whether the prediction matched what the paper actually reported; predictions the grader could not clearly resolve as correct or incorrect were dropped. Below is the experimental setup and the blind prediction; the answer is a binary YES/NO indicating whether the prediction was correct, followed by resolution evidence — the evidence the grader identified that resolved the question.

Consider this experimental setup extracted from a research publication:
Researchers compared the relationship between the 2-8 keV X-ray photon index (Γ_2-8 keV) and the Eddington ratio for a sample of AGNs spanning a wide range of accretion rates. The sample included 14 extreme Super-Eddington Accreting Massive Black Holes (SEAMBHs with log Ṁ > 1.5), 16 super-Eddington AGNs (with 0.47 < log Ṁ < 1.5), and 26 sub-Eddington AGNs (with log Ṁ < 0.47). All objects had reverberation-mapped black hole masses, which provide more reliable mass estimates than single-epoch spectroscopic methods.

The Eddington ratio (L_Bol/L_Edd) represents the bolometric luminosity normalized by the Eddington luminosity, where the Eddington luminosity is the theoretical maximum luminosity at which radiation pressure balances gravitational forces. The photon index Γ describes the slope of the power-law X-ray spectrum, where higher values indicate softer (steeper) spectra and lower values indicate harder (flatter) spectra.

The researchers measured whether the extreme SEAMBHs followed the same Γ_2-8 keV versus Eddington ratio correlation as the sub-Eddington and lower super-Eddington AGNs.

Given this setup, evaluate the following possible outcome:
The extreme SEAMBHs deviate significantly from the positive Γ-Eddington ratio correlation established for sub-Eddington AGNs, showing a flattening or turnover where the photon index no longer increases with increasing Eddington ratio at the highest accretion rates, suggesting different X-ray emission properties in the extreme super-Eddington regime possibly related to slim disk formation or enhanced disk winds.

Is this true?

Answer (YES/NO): NO